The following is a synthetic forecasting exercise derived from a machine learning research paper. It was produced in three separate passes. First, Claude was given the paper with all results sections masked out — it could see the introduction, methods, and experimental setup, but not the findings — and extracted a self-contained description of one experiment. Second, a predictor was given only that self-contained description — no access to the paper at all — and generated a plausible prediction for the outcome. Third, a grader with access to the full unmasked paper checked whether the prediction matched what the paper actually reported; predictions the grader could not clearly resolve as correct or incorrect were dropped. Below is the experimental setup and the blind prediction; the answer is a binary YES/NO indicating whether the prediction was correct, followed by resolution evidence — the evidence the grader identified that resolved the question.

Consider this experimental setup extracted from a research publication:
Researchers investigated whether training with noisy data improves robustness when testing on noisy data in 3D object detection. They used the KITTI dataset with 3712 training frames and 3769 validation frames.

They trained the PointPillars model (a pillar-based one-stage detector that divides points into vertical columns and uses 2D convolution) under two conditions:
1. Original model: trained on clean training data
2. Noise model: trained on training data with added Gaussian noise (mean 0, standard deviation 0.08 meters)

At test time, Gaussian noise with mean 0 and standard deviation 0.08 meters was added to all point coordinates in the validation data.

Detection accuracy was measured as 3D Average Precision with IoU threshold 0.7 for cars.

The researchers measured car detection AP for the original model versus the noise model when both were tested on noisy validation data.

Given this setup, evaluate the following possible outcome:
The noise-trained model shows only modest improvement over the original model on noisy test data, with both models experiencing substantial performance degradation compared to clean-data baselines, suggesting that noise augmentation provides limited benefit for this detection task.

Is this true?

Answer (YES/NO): NO